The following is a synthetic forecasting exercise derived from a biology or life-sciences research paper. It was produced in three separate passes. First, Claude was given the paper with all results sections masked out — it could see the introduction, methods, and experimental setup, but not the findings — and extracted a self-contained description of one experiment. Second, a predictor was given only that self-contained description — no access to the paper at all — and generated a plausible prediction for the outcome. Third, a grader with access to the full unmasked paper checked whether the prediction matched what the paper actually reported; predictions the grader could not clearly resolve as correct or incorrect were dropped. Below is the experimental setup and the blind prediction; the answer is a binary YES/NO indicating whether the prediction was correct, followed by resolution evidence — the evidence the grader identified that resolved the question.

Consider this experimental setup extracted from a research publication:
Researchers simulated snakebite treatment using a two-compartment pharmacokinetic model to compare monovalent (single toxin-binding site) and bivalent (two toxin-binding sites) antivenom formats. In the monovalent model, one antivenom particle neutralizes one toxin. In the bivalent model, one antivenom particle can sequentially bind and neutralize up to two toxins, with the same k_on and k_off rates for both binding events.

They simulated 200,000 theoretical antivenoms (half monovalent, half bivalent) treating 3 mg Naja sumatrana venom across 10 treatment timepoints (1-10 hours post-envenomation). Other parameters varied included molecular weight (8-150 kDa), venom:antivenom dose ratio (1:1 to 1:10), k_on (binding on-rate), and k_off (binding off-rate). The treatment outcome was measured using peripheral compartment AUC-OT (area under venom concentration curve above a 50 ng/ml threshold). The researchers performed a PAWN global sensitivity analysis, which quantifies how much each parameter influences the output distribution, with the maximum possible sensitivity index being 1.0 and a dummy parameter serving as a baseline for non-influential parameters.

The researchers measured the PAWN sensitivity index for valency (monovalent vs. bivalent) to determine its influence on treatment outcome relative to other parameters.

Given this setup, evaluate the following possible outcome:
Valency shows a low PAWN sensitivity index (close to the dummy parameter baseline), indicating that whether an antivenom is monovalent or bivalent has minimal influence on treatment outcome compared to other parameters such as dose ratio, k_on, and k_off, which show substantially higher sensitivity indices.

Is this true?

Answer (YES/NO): YES